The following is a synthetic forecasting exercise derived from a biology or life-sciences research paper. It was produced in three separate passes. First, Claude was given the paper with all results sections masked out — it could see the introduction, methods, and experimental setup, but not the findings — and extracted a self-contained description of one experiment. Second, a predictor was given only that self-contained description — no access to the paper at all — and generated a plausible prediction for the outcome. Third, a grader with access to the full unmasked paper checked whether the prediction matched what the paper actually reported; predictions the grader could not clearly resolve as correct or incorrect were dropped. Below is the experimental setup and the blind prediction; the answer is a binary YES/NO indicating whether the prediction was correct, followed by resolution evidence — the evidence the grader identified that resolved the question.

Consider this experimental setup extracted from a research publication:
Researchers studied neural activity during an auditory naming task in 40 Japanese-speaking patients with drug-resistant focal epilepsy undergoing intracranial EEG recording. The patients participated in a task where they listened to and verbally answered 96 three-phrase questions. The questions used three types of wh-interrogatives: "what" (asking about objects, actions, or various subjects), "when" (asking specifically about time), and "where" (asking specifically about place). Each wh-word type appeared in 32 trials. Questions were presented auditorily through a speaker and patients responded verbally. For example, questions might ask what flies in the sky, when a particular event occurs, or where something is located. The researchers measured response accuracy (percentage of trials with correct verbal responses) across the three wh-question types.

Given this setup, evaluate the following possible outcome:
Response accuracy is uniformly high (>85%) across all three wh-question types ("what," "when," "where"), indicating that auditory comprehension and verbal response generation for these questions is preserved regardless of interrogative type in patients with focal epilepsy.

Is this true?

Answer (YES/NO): NO